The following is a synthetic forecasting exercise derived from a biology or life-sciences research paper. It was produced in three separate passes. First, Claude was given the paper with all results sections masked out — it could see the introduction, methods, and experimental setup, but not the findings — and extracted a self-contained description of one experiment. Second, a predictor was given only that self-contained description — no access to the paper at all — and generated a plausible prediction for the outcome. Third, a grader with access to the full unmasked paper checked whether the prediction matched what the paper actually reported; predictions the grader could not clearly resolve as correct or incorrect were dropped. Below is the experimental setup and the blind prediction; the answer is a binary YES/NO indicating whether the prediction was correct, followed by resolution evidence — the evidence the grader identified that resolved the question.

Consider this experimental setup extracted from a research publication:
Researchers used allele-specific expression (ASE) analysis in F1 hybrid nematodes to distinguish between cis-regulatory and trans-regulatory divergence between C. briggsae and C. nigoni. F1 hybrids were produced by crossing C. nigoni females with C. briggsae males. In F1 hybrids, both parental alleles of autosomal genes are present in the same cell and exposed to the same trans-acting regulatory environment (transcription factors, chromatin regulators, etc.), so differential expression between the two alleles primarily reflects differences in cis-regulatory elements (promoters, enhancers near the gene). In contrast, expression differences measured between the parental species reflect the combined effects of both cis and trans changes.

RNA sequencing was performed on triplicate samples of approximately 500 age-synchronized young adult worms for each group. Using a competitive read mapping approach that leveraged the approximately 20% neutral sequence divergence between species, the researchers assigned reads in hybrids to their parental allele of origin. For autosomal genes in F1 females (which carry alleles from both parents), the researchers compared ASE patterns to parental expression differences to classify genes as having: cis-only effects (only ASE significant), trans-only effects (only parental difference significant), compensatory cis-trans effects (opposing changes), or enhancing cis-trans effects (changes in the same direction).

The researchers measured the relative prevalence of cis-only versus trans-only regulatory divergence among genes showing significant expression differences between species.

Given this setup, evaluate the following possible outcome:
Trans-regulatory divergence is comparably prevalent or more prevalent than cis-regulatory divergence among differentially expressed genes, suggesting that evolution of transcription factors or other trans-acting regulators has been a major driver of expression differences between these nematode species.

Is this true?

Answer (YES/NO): NO